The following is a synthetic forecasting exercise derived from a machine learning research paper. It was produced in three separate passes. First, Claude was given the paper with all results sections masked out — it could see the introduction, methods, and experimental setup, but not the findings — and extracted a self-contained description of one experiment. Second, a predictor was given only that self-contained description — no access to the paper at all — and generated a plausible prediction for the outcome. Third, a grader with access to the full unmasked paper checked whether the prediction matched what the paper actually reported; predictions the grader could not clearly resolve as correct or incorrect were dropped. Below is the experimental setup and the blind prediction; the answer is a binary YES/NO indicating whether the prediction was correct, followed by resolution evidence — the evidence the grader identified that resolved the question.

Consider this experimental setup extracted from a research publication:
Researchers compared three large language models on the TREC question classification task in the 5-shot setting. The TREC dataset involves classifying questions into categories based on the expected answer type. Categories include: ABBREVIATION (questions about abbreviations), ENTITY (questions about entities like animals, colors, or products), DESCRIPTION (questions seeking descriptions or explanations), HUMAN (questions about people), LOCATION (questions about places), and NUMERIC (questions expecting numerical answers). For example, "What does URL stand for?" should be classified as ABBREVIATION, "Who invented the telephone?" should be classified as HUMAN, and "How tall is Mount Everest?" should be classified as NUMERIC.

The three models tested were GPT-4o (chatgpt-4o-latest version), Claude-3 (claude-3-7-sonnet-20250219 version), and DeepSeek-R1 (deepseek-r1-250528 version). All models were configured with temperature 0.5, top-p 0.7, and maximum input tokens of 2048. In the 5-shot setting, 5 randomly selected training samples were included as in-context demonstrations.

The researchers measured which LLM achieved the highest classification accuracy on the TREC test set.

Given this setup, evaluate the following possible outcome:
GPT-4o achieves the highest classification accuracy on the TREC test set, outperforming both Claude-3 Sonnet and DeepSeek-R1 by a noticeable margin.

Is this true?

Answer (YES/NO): YES